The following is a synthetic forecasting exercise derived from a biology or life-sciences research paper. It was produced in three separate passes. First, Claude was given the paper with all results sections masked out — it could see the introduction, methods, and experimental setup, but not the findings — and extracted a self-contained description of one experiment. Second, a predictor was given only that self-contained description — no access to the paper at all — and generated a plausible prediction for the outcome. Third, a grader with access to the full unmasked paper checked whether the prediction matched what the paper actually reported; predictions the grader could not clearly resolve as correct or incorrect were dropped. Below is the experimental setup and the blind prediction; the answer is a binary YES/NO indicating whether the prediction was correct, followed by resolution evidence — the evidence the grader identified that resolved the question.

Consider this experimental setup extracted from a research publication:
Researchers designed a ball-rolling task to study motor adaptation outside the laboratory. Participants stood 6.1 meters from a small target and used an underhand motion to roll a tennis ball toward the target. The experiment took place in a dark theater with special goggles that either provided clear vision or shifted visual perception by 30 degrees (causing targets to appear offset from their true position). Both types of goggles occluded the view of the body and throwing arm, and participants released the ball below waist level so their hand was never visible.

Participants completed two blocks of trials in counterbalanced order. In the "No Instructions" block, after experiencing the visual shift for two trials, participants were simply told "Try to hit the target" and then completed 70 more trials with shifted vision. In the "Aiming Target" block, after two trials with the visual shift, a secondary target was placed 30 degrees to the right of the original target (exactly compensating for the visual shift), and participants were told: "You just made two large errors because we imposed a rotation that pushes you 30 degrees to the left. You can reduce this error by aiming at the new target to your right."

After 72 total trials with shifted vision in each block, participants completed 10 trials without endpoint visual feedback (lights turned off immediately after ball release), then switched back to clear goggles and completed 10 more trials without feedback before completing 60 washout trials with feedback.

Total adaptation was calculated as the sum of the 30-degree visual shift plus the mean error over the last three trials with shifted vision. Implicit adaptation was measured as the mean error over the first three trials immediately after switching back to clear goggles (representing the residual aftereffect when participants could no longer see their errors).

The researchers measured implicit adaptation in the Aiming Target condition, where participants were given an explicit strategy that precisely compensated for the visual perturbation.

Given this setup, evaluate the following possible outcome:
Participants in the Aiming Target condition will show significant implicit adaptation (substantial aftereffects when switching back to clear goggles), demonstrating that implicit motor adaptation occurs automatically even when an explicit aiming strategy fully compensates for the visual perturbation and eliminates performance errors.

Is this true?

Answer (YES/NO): YES